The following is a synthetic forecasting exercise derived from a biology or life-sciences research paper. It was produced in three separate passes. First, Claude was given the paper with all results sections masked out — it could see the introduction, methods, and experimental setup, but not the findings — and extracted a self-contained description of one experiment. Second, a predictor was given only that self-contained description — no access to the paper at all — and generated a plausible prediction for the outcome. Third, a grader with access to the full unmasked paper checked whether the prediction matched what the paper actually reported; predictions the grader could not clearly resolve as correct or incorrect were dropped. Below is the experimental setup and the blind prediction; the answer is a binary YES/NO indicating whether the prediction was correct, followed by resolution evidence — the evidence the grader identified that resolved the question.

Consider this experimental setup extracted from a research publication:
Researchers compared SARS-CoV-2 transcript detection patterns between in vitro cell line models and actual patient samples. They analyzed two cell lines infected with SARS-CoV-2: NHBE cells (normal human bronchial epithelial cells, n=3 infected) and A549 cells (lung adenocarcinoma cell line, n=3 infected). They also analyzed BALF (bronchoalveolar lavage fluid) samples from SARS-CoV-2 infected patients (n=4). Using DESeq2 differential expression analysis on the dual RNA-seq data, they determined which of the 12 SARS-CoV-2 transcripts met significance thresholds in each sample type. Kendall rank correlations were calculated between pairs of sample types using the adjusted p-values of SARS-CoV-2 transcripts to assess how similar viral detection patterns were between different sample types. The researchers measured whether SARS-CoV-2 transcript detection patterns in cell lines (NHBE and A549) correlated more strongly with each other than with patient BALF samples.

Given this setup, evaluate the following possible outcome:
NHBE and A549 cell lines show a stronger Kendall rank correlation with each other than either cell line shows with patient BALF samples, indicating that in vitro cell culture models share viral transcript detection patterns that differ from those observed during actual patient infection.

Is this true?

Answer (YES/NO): YES